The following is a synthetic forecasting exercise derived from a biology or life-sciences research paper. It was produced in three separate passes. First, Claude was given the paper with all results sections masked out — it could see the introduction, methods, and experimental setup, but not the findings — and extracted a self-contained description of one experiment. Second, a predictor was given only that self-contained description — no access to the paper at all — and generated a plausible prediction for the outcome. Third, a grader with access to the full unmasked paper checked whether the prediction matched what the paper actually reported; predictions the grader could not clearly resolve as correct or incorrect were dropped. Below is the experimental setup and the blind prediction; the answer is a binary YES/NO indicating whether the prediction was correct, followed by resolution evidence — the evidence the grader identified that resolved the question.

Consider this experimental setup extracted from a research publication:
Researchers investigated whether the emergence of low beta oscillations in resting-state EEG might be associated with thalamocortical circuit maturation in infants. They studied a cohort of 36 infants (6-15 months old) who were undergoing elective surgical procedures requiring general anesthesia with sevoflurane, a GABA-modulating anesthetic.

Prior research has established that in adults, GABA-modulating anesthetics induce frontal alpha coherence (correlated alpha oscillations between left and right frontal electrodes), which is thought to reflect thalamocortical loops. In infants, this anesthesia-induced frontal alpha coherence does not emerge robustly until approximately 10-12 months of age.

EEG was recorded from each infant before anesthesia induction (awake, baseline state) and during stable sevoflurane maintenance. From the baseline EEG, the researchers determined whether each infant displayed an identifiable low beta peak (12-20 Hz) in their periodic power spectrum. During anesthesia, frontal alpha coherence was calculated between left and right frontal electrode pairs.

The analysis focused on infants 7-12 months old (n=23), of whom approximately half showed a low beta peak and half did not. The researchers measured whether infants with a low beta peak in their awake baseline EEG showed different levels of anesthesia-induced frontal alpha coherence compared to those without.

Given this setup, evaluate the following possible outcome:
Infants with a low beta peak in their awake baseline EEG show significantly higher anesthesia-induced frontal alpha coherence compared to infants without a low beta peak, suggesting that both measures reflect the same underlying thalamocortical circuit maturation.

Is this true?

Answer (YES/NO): YES